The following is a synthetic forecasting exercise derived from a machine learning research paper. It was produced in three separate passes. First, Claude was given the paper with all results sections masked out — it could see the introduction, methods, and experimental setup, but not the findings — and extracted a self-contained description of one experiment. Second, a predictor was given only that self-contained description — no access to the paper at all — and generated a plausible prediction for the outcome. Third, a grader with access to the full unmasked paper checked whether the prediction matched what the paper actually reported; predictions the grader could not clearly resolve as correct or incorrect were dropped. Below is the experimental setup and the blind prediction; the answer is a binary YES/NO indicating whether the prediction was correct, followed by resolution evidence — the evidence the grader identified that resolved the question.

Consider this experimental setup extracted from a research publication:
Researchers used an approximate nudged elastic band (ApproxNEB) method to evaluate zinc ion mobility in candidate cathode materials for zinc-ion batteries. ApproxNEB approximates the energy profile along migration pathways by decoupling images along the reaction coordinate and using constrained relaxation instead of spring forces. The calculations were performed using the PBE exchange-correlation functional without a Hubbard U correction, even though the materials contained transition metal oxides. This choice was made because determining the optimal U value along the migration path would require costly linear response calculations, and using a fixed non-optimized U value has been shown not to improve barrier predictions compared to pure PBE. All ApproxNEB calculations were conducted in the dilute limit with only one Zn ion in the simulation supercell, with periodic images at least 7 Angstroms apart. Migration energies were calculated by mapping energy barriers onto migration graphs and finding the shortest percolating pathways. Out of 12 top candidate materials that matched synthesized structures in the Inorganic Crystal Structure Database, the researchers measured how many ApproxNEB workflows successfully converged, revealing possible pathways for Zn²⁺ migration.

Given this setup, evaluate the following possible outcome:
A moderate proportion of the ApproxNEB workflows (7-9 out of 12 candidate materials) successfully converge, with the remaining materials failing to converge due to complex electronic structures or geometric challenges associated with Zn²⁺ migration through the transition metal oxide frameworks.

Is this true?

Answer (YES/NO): YES